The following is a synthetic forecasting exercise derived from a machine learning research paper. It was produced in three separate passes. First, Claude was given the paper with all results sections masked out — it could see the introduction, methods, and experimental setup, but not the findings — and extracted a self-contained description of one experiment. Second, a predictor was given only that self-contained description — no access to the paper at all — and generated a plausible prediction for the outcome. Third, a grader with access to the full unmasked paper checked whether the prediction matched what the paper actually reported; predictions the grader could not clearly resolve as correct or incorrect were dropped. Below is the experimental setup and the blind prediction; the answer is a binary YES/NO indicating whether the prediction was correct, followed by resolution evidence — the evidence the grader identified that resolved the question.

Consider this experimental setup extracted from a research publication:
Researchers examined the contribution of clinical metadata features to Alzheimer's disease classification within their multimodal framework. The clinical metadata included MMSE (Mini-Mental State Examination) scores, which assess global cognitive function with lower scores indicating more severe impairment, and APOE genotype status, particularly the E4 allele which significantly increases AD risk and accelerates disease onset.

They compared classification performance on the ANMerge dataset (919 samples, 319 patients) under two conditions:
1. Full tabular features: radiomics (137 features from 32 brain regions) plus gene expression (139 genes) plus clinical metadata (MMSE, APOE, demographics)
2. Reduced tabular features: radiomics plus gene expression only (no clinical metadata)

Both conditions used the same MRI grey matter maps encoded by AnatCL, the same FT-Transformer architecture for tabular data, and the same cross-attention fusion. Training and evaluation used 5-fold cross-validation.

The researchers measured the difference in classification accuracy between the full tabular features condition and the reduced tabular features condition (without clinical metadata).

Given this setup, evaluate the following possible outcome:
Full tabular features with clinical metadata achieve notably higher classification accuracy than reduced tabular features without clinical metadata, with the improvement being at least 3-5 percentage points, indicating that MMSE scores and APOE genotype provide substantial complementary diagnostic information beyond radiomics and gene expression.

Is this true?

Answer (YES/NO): YES